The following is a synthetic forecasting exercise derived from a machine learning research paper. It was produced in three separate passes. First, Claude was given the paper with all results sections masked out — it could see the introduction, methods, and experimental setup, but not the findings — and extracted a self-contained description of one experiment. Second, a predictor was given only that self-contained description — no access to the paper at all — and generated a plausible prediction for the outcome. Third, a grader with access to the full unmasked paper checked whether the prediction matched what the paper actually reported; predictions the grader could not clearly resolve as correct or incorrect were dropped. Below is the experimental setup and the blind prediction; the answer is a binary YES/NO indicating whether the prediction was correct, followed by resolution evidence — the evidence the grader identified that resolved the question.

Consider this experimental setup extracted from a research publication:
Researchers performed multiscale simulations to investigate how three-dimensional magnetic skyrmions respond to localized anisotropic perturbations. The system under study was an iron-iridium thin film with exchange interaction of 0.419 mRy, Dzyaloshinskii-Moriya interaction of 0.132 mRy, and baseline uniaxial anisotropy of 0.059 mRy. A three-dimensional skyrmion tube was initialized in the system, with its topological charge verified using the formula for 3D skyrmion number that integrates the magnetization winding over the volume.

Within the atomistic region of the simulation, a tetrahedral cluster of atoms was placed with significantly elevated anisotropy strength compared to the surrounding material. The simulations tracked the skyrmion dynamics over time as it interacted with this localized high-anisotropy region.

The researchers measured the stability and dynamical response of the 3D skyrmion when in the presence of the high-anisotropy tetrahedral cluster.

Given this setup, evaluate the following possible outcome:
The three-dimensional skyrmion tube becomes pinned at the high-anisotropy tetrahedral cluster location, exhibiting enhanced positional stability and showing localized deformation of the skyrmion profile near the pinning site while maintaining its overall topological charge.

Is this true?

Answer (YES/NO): NO